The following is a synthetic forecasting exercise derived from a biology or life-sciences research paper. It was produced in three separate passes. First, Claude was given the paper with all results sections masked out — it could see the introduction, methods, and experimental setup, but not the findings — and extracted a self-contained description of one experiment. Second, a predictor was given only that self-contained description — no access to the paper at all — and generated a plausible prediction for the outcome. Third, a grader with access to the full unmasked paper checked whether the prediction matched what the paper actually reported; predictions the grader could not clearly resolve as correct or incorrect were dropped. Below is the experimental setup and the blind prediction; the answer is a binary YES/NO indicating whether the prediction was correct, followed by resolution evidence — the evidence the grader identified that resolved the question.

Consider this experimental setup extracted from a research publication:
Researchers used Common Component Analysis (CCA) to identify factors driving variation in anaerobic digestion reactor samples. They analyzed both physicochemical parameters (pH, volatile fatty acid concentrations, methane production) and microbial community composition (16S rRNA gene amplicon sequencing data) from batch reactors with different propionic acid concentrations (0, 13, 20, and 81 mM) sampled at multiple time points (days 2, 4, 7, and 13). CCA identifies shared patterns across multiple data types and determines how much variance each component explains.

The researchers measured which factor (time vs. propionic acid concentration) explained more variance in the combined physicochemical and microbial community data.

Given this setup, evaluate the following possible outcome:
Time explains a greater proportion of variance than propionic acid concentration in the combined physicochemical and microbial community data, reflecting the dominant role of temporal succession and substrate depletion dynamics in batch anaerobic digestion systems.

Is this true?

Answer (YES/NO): NO